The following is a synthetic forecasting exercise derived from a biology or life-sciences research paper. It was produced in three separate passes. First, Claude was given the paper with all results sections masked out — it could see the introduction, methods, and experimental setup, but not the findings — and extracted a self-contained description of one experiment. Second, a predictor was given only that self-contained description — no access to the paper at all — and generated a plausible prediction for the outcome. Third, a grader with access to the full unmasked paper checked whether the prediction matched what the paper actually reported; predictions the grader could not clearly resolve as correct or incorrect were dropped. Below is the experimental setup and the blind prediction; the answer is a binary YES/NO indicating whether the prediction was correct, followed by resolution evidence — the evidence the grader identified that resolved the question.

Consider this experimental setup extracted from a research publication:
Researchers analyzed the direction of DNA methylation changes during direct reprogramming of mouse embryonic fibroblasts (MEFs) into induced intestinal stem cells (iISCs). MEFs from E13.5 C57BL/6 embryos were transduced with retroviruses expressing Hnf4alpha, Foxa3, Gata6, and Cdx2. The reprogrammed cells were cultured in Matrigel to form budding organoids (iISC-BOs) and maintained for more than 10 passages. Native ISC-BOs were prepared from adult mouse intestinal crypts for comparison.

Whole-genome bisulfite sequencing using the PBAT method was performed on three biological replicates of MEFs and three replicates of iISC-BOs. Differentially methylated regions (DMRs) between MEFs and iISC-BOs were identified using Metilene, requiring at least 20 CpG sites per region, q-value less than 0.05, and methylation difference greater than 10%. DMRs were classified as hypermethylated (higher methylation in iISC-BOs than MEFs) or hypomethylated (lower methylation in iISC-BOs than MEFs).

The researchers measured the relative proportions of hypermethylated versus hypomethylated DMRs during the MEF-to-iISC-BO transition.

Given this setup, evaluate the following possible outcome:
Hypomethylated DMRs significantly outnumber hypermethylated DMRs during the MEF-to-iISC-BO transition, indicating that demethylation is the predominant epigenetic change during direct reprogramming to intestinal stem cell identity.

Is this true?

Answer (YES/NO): NO